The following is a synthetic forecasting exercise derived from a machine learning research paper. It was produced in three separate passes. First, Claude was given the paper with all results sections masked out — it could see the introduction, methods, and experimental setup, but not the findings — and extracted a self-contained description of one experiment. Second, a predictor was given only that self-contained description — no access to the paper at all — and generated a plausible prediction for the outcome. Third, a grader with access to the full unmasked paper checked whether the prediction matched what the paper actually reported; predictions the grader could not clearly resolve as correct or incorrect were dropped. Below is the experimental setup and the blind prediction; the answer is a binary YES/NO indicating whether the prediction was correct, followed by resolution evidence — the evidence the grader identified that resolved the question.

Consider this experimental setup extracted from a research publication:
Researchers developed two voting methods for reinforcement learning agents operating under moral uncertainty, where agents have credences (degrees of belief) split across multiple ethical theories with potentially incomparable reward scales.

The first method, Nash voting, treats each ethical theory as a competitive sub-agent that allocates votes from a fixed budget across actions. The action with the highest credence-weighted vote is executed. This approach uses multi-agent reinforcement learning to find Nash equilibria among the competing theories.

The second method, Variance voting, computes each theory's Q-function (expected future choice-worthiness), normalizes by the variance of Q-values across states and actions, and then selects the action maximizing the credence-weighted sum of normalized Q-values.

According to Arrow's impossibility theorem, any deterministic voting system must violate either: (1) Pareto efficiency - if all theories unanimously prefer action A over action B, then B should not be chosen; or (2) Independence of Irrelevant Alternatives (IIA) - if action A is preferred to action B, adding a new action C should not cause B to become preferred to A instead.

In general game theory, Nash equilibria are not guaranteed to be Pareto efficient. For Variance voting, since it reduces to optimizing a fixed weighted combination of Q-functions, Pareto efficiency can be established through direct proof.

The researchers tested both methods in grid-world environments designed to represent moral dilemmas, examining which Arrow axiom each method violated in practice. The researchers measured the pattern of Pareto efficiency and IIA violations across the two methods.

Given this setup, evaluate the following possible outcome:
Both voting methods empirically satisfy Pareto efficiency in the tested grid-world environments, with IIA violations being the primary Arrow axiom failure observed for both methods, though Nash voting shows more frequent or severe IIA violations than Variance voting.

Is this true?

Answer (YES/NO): NO